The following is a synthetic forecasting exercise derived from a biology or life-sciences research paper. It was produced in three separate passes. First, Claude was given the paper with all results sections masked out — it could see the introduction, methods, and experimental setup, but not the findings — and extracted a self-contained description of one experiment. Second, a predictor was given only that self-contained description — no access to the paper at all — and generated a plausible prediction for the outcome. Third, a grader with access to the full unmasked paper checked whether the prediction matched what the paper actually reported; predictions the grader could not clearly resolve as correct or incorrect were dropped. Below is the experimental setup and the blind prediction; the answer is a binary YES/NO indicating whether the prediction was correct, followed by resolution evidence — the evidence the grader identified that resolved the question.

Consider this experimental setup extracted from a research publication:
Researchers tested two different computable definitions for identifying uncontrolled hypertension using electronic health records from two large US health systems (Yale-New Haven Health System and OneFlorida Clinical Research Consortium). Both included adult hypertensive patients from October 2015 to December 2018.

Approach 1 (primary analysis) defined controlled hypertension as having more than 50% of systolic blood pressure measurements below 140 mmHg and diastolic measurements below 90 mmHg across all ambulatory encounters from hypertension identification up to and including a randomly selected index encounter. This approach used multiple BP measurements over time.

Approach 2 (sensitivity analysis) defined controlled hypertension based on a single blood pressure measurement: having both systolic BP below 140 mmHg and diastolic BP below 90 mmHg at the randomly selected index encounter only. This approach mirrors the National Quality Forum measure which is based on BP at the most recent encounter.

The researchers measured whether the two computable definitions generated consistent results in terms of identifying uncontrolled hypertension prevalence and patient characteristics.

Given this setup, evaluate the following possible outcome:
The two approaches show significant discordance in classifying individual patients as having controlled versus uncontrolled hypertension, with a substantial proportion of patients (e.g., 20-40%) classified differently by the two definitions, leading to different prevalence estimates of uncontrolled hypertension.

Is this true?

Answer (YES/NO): NO